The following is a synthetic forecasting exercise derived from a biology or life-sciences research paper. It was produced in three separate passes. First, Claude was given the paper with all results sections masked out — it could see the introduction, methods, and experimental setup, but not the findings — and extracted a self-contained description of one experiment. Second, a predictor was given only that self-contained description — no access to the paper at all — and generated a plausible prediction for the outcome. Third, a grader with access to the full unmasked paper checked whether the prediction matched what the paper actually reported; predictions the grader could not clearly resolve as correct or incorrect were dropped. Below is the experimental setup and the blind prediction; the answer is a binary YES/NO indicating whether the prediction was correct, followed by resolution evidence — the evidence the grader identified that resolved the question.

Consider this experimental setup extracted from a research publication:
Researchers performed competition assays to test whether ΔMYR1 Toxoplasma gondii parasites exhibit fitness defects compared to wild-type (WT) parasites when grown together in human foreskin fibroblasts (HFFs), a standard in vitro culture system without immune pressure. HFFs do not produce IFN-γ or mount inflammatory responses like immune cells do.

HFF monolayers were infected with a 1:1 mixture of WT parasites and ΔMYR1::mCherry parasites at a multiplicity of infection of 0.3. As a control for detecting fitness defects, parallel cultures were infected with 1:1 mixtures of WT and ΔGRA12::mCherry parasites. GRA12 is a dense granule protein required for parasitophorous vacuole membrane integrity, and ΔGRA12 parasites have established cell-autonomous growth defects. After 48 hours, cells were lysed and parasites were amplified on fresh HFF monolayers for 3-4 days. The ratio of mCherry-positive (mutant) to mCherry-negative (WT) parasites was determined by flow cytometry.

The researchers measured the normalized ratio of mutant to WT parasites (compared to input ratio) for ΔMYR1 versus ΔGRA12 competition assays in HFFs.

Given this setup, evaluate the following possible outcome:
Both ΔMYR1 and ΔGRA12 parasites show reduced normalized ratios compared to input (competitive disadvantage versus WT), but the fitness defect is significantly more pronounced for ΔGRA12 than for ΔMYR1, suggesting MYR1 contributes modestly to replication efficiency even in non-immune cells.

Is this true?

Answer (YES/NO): NO